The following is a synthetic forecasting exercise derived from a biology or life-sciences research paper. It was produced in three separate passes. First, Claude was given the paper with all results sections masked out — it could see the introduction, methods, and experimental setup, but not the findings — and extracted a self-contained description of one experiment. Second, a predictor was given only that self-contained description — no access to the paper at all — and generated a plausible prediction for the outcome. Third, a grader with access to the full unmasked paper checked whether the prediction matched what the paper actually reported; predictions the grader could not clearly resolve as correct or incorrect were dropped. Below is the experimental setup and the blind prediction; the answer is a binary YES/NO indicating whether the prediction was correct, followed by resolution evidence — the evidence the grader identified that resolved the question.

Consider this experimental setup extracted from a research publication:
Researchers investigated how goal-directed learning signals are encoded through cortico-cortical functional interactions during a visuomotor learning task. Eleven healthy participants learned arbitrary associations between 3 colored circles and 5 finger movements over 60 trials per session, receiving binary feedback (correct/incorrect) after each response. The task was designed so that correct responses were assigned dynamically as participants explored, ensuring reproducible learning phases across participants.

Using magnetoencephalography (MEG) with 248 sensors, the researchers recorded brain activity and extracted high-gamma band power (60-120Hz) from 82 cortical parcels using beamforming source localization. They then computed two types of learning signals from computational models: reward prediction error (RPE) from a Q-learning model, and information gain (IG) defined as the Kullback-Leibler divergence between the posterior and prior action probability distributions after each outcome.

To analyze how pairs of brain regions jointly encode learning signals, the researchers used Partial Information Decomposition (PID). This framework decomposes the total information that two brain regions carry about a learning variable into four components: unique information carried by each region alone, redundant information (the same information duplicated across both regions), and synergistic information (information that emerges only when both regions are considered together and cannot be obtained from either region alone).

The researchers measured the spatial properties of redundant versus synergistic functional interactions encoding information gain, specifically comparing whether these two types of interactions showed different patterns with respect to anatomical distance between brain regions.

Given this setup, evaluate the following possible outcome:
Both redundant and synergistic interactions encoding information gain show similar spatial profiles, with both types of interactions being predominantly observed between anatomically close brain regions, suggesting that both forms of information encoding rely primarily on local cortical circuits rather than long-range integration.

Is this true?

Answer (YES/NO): NO